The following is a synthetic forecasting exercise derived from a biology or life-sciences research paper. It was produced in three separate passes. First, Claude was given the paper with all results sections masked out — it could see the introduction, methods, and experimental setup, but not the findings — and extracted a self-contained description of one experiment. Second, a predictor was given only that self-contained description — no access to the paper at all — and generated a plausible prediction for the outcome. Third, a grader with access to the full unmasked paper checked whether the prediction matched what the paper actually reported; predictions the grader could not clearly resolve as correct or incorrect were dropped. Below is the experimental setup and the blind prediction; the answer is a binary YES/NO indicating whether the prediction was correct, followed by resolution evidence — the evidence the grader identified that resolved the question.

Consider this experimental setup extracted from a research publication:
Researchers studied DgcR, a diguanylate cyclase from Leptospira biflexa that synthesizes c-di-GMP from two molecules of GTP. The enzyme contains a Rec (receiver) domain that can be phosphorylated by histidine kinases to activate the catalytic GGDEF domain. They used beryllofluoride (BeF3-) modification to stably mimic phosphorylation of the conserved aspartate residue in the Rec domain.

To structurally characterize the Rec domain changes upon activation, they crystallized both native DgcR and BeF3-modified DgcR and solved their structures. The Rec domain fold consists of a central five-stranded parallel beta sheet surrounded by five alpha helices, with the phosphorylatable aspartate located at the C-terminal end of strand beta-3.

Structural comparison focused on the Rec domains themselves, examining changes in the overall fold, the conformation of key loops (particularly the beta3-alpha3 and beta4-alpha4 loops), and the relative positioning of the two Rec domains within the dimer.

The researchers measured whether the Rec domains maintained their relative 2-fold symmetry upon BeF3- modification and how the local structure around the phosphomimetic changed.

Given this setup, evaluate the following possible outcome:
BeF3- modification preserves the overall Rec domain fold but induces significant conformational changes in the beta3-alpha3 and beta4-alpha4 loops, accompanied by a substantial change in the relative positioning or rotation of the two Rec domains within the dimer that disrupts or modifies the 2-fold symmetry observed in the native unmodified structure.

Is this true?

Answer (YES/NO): NO